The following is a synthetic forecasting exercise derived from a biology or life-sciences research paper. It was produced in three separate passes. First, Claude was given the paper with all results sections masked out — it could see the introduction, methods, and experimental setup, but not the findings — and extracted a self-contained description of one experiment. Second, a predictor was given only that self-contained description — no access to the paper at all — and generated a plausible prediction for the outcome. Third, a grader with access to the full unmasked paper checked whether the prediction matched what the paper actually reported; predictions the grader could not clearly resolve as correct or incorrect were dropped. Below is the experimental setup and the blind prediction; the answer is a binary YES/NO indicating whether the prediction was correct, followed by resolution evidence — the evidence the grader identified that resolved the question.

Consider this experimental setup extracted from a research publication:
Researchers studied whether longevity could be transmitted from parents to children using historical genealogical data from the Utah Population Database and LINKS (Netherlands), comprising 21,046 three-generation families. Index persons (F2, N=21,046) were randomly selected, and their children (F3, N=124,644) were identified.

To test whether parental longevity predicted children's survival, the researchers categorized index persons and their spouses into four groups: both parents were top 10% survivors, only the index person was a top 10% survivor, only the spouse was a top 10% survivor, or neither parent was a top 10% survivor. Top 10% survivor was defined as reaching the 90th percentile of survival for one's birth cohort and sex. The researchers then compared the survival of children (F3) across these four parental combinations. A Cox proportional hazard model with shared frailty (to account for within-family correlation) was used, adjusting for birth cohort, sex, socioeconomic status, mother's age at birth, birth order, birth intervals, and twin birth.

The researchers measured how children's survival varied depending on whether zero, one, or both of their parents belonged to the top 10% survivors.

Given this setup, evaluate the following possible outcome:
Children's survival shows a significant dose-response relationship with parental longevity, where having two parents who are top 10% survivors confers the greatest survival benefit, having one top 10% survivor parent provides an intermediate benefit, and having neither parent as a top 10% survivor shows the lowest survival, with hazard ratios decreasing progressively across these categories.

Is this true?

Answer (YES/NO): YES